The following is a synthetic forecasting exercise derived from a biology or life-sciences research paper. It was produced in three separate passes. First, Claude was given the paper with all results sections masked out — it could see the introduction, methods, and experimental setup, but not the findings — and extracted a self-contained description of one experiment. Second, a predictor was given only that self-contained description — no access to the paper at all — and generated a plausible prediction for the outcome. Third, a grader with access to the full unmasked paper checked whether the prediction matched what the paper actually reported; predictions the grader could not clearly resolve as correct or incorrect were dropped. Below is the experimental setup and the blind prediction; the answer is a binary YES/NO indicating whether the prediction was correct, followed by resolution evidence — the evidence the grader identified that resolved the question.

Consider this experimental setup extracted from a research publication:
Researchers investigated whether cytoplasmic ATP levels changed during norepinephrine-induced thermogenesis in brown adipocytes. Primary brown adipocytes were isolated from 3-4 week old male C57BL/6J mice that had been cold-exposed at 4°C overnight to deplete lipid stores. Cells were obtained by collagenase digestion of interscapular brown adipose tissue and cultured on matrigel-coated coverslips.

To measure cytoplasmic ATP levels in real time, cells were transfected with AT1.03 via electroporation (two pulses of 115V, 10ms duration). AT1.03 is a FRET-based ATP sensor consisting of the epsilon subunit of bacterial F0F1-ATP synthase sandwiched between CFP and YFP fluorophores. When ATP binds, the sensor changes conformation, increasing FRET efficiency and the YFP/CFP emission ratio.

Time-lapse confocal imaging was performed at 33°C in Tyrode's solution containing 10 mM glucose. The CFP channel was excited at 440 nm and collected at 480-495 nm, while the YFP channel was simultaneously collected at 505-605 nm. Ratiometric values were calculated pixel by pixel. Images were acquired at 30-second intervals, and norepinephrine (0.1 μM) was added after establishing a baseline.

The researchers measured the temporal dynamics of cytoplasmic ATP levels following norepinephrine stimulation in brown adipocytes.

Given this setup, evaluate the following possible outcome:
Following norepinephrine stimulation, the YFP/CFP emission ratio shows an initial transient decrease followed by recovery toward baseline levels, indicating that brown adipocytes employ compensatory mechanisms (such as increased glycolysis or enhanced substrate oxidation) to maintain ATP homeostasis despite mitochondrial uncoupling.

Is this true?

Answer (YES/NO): NO